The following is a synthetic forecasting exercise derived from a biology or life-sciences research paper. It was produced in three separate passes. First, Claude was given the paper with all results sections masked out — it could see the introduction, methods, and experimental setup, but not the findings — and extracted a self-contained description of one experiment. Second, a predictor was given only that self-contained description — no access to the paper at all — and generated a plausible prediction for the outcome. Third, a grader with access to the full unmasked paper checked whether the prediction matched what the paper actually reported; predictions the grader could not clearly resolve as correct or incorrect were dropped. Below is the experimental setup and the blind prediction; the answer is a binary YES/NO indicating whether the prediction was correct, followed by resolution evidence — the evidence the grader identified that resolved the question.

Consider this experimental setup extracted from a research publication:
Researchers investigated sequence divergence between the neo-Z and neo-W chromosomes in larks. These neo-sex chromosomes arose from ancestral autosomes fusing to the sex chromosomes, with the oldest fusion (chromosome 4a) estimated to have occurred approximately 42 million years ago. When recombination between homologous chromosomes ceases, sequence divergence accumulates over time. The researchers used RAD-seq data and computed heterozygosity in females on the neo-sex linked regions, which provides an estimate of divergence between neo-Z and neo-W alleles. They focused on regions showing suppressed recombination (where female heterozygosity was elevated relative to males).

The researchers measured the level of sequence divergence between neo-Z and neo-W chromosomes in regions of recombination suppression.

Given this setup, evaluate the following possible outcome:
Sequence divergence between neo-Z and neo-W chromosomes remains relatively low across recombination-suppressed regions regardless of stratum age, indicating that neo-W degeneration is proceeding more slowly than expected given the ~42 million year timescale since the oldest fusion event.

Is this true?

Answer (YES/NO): YES